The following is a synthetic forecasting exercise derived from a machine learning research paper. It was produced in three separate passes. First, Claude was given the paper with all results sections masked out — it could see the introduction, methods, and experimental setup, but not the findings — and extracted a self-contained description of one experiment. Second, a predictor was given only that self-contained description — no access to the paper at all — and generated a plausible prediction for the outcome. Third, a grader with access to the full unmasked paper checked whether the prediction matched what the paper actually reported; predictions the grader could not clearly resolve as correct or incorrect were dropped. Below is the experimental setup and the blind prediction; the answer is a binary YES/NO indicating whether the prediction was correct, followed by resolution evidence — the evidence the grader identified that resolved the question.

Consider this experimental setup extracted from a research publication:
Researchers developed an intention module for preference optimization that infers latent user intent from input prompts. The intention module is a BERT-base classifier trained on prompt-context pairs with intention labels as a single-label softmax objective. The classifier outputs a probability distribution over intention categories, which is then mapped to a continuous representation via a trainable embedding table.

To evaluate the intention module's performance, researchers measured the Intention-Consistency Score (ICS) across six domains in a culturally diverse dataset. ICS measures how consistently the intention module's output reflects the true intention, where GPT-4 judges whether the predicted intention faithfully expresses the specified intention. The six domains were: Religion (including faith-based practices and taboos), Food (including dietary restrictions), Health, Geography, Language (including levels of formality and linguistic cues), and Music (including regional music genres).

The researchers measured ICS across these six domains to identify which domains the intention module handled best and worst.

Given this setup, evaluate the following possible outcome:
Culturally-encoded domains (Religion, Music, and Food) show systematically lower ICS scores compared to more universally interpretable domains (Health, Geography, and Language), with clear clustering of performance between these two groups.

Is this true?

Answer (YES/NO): NO